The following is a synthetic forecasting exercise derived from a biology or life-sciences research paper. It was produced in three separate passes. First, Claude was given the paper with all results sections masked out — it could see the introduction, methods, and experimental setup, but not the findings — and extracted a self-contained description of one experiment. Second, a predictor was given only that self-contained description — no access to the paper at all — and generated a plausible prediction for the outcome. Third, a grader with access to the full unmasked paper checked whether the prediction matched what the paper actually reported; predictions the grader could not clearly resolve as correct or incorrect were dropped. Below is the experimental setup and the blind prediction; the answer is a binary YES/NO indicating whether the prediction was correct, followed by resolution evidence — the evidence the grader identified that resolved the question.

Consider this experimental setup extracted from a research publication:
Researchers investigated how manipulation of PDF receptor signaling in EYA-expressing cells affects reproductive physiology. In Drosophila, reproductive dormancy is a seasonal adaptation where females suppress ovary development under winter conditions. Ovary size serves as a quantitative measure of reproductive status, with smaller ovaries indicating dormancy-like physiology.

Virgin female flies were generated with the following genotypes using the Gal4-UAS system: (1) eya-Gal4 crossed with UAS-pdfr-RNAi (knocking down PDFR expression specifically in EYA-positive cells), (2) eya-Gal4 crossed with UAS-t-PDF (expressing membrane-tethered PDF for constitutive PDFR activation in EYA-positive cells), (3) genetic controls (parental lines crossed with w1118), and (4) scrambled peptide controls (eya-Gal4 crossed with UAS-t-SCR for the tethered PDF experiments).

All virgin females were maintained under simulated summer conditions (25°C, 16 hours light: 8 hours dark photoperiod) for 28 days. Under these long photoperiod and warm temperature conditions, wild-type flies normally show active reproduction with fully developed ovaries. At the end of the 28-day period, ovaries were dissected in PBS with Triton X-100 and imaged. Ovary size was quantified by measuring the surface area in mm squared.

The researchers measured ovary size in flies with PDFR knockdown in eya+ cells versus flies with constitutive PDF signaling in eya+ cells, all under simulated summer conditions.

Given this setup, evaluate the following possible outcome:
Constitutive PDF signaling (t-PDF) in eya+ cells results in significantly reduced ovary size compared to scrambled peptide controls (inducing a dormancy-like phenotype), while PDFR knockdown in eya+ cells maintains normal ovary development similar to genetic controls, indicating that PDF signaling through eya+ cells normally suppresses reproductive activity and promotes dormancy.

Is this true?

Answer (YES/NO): NO